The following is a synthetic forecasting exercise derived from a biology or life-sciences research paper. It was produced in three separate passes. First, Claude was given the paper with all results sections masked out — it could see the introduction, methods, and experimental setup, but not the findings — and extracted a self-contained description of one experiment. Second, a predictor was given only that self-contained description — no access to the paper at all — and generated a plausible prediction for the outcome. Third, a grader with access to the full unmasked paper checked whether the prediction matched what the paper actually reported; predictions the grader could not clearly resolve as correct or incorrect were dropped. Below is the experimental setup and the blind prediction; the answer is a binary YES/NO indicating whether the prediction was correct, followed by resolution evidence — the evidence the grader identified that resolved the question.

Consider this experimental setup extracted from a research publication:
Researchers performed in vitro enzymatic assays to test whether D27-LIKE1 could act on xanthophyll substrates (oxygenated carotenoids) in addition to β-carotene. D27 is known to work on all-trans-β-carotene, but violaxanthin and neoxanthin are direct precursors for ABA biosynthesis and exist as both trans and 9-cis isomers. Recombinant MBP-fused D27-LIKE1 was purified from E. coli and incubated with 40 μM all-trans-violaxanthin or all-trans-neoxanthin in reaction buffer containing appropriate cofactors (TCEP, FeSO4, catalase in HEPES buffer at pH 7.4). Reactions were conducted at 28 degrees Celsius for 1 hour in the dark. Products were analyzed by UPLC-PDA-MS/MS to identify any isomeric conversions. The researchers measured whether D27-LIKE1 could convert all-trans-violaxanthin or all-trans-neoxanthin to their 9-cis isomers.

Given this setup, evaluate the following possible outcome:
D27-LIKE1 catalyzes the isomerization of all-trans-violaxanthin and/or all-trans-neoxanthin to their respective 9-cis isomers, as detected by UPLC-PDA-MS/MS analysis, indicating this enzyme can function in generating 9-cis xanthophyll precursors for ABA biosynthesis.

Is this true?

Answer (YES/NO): YES